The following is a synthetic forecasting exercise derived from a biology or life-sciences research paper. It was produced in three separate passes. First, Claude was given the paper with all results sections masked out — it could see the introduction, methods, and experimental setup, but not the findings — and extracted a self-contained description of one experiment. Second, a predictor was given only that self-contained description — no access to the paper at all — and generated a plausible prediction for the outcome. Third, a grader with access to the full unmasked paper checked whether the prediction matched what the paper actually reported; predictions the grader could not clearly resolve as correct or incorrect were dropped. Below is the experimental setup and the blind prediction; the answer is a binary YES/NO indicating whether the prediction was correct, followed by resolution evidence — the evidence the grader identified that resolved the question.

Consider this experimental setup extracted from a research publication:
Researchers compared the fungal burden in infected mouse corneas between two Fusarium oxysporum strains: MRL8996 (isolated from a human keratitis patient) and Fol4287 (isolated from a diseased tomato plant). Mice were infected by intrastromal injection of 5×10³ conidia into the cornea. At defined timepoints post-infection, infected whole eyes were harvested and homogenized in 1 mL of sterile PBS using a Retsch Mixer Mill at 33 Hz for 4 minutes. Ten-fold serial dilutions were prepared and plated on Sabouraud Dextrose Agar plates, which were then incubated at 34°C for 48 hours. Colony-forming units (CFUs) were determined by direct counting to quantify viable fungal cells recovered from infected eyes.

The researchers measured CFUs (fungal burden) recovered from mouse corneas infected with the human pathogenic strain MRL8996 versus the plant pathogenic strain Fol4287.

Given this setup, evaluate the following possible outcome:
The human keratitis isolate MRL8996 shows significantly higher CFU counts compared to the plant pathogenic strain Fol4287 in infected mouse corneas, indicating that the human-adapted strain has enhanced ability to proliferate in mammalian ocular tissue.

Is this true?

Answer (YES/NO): YES